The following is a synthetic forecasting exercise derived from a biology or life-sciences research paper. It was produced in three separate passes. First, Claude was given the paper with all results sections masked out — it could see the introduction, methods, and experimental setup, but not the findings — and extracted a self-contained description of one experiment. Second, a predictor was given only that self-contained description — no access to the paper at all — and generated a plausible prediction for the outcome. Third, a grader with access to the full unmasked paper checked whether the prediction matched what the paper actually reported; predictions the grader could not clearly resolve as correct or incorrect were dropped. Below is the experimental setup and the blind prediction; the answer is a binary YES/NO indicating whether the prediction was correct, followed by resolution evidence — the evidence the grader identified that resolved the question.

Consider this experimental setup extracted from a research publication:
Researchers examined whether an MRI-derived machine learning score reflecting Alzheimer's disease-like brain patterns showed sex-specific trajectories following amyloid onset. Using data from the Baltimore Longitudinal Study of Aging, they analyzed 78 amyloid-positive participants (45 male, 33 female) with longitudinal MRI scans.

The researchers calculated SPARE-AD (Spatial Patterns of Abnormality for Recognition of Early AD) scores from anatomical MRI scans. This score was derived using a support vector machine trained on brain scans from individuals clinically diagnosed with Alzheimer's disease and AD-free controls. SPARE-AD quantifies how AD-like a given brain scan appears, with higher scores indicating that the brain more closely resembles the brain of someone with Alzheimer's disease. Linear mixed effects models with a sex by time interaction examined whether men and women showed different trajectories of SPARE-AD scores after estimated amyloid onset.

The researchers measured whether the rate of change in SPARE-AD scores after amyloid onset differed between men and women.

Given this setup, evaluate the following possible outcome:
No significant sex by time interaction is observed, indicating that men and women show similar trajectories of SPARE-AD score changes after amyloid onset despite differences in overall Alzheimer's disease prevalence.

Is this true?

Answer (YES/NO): NO